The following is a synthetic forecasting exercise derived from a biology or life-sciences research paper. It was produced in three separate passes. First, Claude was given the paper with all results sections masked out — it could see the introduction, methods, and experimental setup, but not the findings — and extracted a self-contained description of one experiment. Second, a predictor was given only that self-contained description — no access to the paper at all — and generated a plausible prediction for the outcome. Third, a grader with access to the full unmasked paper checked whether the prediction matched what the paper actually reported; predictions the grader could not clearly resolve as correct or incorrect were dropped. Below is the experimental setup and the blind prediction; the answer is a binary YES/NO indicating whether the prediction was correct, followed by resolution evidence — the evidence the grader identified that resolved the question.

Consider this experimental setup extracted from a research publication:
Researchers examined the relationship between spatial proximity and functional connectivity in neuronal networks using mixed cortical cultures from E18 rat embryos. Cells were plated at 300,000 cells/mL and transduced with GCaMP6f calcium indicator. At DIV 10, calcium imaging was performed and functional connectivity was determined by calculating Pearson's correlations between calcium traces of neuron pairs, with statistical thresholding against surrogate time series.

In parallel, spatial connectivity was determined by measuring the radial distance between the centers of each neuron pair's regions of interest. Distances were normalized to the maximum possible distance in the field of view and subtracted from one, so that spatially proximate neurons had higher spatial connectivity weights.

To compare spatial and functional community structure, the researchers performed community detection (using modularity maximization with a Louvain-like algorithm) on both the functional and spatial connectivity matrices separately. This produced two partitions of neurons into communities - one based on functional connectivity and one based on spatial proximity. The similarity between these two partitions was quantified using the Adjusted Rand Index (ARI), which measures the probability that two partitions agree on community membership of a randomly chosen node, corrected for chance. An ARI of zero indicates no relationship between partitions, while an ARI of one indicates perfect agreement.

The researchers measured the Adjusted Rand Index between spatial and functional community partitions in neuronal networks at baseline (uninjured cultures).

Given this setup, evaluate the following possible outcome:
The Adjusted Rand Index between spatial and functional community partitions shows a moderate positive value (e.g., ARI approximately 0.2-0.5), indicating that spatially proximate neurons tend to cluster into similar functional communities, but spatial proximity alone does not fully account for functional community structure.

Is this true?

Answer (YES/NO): NO